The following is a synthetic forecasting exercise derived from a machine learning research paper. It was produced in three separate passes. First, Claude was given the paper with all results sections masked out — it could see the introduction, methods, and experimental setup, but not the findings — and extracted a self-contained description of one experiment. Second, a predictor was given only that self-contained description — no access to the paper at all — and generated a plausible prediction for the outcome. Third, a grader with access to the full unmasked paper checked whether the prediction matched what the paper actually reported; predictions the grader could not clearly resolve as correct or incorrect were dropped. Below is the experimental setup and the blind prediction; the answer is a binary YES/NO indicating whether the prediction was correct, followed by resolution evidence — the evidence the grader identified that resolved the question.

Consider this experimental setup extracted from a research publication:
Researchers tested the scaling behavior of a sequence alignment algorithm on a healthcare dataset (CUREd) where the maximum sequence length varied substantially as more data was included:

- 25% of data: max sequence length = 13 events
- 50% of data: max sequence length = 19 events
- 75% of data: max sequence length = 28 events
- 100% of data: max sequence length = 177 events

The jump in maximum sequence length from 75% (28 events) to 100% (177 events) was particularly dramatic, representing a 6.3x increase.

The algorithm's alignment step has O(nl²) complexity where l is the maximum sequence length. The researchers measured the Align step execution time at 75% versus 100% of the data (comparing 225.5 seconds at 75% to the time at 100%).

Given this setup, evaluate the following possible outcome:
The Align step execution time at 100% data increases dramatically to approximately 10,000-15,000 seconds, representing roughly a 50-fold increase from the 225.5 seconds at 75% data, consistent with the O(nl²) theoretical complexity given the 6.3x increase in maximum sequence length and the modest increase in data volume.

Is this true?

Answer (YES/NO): NO